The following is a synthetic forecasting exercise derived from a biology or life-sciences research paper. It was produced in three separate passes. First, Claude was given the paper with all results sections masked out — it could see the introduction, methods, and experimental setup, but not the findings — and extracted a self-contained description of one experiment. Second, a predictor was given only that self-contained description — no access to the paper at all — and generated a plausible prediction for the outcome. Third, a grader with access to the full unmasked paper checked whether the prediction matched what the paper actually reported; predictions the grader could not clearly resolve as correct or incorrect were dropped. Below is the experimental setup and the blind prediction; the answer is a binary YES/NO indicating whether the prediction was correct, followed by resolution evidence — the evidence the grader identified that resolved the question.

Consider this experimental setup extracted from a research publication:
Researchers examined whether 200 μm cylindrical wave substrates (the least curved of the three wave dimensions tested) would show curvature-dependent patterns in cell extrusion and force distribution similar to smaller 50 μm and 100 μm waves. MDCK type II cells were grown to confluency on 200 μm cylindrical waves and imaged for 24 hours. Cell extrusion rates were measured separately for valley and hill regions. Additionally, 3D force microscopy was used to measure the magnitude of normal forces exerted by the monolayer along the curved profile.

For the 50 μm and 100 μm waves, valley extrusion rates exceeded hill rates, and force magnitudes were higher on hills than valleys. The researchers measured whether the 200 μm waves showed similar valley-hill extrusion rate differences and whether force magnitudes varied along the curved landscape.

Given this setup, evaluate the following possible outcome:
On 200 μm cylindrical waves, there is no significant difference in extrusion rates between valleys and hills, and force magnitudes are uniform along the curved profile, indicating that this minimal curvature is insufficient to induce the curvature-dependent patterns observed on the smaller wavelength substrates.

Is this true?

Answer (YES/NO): YES